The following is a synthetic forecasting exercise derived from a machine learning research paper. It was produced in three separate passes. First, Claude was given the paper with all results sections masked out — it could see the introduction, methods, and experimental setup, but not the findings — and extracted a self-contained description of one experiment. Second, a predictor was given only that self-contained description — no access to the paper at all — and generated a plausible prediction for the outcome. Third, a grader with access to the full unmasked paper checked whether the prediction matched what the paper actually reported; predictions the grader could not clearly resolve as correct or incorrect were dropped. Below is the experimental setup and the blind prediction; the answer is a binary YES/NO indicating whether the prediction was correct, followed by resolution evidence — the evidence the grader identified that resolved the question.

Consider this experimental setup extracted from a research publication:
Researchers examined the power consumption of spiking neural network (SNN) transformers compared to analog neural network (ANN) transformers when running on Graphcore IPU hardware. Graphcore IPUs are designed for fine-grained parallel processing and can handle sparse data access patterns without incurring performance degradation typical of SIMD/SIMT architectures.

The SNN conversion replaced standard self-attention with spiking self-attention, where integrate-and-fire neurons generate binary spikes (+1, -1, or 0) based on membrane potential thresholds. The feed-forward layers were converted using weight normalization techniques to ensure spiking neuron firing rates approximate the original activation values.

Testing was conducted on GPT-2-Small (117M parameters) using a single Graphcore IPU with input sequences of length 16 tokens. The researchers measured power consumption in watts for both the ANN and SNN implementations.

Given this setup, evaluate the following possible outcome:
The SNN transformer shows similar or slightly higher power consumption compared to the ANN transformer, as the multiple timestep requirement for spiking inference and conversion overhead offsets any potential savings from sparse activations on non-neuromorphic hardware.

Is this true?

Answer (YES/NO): NO